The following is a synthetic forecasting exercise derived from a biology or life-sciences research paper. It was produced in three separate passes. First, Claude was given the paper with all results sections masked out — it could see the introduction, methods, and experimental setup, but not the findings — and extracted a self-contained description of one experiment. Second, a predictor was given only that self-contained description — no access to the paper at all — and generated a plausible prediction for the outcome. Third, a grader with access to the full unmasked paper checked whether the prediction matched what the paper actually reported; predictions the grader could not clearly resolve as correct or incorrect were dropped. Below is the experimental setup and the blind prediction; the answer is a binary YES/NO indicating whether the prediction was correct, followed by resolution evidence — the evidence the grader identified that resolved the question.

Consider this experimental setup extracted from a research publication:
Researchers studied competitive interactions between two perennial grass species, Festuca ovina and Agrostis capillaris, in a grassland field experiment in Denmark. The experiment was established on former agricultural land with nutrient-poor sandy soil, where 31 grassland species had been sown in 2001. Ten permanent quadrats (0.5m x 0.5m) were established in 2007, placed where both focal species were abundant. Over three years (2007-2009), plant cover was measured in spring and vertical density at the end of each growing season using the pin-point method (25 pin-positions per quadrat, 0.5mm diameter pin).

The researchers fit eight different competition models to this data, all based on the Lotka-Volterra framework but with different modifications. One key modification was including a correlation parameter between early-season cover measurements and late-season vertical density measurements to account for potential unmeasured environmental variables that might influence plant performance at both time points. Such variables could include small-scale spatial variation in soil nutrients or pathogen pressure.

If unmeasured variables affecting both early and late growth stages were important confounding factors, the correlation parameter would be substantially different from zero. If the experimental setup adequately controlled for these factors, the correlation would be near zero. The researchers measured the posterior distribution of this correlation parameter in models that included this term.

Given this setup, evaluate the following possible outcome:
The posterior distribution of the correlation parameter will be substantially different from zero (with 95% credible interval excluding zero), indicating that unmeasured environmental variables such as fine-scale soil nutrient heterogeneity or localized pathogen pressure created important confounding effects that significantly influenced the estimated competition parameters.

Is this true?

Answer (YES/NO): NO